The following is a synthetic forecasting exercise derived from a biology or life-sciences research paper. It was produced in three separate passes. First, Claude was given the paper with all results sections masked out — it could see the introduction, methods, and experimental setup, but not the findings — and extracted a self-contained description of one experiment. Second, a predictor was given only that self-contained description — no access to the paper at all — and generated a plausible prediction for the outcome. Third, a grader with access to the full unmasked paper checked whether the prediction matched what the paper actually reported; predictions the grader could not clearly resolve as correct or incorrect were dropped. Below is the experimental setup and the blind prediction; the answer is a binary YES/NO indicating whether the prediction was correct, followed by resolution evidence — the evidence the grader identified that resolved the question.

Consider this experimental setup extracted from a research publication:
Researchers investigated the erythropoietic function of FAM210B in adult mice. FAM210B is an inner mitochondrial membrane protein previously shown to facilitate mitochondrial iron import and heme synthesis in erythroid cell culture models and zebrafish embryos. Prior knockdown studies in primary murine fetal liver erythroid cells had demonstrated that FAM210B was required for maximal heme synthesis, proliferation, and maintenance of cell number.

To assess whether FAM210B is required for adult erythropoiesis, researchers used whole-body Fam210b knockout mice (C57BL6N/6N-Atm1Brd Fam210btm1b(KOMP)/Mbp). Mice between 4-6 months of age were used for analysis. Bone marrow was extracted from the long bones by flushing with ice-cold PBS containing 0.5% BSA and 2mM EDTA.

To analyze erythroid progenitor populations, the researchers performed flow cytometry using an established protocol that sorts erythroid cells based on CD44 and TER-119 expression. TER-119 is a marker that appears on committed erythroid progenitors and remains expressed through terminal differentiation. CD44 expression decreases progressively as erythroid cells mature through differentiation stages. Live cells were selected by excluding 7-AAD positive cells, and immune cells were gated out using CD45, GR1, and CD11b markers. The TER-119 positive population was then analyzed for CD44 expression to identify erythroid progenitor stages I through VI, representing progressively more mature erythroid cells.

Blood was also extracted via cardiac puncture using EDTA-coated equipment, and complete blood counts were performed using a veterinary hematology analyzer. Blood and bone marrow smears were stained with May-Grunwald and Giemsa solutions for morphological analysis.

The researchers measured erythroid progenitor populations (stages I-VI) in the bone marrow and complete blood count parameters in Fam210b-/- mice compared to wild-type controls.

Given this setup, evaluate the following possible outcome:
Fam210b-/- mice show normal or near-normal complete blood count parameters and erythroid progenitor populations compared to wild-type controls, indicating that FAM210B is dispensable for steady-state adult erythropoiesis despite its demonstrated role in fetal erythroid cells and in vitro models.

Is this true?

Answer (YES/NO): YES